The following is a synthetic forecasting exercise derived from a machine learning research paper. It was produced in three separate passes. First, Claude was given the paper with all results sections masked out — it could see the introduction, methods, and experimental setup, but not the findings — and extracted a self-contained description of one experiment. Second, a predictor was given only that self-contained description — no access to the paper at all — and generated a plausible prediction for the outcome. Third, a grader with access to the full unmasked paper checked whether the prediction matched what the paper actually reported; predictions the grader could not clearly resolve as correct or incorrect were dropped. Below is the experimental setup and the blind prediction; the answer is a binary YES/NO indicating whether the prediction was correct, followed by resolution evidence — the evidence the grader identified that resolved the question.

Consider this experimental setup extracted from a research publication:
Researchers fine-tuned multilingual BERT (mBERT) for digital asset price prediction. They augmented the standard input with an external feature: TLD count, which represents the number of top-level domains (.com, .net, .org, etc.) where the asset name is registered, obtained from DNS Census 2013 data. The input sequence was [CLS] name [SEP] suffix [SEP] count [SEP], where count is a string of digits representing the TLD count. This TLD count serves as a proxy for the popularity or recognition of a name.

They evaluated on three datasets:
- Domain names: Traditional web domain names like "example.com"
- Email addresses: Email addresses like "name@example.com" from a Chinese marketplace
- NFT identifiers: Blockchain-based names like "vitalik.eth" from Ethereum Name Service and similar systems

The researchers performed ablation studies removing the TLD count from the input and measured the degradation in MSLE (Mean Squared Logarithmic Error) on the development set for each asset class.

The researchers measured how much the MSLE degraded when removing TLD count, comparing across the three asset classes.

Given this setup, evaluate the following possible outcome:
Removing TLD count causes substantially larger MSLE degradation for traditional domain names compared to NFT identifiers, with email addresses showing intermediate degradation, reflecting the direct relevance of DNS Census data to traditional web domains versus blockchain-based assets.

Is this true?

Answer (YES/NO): YES